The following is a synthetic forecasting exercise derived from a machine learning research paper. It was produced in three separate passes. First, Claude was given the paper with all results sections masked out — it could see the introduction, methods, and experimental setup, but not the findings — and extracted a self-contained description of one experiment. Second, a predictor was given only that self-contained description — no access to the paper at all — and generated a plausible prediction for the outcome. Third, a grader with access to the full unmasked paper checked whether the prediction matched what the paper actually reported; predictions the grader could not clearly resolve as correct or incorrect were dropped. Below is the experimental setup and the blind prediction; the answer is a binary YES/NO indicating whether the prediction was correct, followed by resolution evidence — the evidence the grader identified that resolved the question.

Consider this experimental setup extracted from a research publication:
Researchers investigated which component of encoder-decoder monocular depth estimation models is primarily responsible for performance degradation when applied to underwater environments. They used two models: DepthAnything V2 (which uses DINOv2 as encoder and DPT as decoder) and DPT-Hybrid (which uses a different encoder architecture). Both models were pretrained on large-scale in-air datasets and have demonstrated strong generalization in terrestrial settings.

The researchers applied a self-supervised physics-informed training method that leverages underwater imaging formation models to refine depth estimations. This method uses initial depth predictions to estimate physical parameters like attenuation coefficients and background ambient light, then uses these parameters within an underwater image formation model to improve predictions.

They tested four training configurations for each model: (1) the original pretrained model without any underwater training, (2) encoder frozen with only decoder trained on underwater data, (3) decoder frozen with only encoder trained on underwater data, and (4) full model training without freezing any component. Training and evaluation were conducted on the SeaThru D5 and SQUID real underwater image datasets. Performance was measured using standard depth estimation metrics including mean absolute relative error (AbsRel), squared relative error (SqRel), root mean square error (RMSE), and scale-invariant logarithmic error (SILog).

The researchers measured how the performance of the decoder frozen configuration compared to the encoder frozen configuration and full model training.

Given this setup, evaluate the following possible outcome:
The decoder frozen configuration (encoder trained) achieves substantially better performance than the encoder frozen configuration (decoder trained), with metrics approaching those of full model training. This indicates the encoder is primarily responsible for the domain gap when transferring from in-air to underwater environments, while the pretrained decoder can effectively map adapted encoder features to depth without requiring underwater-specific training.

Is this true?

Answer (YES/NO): YES